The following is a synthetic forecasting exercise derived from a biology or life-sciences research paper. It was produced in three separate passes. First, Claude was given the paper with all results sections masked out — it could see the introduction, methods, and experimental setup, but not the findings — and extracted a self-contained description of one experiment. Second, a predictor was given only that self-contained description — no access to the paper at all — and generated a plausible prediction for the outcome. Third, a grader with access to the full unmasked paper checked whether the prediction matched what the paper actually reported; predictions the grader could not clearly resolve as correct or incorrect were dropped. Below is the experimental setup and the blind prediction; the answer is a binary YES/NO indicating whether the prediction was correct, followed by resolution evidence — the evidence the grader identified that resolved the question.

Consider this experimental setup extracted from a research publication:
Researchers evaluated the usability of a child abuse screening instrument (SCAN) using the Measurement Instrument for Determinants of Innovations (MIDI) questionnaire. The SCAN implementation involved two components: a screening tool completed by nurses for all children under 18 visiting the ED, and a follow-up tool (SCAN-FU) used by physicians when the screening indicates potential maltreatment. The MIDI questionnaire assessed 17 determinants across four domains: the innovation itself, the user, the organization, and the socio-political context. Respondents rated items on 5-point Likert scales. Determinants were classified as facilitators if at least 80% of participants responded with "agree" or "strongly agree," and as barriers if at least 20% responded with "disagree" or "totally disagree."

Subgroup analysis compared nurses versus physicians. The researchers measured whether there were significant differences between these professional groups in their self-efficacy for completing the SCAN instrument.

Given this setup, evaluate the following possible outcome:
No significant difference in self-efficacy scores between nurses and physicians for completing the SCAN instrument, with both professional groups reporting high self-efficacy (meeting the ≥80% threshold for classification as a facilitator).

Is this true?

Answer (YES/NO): NO